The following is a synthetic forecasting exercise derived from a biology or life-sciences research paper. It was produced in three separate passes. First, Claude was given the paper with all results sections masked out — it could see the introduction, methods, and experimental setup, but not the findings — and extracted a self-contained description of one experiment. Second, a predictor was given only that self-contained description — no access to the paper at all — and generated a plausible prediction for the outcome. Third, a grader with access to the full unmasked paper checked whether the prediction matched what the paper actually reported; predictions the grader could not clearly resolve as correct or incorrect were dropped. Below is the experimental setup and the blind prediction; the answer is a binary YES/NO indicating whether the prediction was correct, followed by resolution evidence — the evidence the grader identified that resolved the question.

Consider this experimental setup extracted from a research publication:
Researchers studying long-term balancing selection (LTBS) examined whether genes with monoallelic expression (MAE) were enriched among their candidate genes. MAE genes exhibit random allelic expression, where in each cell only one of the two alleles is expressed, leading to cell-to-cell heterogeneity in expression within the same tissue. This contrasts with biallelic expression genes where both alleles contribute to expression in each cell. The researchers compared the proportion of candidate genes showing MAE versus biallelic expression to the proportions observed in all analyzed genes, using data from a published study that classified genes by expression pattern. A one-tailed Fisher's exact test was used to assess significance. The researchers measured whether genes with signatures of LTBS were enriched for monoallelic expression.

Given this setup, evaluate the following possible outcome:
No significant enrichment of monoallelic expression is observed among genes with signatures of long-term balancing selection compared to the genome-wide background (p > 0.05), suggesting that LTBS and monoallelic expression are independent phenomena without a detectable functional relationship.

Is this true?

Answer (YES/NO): NO